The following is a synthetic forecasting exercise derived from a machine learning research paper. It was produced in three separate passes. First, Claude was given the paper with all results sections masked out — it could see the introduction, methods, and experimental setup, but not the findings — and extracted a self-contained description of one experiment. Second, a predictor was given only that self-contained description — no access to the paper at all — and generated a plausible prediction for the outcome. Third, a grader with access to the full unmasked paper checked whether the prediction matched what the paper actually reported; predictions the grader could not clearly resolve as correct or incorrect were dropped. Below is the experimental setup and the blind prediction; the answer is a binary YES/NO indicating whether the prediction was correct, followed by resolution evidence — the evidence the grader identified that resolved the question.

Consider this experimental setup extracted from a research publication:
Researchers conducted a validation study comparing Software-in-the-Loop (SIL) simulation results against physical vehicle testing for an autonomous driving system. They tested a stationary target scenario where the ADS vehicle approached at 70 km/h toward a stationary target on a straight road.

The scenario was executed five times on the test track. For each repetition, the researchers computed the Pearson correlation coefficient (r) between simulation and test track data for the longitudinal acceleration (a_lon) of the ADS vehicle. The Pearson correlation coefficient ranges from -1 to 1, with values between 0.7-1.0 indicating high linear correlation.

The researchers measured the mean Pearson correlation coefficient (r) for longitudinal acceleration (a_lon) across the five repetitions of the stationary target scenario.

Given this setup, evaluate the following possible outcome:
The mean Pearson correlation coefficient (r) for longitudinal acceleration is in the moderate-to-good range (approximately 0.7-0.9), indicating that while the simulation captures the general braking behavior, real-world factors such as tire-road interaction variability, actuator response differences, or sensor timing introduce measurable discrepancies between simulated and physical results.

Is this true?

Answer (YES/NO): NO